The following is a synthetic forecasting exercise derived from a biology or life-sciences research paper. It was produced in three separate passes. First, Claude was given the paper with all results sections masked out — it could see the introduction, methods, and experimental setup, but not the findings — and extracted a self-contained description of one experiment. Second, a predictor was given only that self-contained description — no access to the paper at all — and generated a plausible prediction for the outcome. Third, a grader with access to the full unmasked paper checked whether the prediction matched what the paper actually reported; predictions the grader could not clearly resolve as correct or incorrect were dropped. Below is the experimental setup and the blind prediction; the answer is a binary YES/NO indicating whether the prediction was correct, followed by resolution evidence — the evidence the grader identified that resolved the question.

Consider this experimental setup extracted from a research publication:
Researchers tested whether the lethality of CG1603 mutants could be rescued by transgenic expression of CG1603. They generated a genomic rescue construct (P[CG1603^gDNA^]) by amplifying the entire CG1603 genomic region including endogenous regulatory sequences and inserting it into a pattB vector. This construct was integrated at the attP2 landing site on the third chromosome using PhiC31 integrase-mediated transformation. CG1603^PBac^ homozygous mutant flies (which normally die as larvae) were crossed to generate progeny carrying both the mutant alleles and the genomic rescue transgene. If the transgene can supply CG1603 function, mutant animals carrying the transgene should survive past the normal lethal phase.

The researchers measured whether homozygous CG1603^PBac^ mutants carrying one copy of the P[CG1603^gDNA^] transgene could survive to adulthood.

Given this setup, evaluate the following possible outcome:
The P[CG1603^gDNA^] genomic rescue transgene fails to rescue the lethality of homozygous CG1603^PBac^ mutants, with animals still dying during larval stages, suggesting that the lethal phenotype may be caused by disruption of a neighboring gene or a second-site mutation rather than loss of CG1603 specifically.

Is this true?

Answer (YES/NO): NO